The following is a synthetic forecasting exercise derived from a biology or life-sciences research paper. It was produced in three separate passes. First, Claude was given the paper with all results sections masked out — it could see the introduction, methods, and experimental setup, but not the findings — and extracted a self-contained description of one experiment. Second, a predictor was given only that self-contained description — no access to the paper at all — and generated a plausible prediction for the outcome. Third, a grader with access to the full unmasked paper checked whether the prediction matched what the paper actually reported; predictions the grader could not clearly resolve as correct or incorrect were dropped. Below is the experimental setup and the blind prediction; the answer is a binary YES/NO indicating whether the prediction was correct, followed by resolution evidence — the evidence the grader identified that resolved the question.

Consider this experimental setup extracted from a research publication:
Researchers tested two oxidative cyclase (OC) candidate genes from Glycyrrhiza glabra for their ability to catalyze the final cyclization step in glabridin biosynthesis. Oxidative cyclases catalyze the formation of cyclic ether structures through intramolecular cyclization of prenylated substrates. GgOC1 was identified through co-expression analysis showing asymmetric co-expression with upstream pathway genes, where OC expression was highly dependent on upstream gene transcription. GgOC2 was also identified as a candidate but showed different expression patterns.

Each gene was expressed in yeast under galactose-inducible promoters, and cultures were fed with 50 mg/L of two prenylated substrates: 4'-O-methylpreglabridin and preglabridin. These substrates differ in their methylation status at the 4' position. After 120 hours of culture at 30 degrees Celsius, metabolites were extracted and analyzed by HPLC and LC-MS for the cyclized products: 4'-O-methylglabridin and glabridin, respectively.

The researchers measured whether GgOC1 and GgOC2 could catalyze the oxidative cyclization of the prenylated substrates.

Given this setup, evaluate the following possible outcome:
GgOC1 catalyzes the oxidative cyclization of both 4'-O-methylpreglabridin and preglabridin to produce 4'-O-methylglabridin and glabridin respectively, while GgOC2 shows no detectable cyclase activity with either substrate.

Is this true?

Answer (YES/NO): YES